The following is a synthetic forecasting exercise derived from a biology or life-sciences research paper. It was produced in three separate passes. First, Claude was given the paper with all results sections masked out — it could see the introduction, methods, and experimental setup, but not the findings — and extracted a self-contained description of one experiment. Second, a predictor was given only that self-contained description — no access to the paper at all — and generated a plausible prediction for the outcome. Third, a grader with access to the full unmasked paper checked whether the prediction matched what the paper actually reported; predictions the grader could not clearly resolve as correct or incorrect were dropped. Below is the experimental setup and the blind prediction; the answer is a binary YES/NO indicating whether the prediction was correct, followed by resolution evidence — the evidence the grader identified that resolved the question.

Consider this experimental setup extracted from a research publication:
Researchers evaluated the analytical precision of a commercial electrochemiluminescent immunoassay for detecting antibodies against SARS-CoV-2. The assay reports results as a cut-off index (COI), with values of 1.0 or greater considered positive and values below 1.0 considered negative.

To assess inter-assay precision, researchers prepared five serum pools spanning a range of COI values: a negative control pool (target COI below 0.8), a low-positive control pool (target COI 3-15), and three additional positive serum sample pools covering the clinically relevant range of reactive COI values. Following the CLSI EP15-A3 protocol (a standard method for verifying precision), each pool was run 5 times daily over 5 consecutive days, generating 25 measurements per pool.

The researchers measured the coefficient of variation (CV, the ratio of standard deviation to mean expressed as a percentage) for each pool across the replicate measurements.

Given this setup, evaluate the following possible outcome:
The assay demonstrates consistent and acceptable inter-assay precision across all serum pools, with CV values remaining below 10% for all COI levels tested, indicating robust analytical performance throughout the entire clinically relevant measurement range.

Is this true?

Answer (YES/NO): YES